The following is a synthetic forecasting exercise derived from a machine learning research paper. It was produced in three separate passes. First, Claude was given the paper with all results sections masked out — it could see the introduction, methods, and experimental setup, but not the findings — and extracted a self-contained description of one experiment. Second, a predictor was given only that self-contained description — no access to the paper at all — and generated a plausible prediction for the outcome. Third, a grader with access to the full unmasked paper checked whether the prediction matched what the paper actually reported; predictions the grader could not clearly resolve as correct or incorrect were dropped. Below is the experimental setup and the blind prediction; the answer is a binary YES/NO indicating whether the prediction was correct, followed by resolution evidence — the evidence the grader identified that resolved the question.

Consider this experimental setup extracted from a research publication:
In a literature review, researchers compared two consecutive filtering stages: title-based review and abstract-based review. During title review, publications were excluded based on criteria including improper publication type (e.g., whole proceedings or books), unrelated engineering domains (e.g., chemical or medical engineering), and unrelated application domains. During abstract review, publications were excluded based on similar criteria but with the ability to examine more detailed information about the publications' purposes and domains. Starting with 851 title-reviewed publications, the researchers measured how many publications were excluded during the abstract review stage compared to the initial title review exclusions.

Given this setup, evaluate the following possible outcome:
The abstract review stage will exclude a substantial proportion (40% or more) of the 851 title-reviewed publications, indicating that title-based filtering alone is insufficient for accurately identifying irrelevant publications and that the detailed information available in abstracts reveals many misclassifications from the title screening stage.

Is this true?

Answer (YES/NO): NO